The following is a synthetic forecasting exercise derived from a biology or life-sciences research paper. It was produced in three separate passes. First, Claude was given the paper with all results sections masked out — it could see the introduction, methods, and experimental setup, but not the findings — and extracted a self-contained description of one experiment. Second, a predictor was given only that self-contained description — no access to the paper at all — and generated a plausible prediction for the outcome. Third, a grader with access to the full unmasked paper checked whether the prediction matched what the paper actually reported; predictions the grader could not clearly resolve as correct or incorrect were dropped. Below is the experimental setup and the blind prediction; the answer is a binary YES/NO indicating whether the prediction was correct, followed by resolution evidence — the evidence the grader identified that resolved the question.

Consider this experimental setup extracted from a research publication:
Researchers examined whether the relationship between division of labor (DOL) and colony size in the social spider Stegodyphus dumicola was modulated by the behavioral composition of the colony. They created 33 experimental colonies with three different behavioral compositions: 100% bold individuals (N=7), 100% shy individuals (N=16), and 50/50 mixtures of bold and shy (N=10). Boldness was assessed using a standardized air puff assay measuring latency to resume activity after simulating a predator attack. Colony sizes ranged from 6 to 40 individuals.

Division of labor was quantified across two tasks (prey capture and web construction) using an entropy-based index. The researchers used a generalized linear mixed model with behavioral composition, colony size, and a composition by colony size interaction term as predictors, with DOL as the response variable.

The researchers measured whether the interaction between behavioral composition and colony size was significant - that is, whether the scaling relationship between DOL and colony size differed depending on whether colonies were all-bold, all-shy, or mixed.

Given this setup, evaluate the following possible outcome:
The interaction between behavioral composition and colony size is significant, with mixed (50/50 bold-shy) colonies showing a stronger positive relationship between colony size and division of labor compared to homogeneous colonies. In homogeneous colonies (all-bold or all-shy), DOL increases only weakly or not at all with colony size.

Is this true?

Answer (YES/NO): NO